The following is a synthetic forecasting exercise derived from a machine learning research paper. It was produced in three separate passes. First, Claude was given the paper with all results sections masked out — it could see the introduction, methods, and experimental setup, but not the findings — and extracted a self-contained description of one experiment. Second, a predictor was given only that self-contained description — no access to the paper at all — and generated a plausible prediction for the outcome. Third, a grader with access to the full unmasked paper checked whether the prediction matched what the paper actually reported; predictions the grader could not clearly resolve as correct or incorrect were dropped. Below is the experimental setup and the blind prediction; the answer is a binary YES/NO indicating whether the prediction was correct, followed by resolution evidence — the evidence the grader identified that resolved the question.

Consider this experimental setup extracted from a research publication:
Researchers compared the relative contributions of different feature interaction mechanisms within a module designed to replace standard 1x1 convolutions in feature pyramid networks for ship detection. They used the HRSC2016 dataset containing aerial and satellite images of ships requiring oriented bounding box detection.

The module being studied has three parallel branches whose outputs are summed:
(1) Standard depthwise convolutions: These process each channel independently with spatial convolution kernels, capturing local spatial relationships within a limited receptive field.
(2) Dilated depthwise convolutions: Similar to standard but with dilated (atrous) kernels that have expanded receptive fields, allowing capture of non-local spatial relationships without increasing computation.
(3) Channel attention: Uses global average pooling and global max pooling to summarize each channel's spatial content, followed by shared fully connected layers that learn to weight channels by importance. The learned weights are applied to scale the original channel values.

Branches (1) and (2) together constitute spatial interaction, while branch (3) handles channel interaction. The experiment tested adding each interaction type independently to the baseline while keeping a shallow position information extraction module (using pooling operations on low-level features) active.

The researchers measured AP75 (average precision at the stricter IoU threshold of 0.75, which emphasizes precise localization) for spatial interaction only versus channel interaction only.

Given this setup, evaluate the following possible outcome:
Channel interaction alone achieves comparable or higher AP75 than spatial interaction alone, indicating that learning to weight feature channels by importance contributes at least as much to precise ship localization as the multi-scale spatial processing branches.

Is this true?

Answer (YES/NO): YES